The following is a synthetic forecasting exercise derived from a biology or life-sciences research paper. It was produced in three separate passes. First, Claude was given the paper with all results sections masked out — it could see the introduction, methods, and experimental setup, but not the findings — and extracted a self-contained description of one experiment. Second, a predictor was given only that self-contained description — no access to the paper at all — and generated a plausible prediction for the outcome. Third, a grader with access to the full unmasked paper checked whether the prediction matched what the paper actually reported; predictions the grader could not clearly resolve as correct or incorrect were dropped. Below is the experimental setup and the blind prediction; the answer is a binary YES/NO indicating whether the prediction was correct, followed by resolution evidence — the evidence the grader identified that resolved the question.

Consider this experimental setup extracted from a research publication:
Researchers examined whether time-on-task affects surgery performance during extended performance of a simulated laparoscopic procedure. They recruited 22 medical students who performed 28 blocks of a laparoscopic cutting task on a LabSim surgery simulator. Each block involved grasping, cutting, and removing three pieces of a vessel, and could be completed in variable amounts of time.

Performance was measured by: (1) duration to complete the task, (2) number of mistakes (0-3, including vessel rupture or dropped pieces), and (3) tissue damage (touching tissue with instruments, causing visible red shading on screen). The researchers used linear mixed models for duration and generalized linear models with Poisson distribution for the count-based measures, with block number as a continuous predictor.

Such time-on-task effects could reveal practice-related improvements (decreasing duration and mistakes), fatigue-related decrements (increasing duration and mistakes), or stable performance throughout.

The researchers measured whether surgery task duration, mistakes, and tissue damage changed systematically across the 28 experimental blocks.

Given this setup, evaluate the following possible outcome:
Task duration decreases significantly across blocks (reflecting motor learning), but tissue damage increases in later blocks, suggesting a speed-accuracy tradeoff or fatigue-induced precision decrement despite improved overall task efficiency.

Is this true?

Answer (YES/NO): NO